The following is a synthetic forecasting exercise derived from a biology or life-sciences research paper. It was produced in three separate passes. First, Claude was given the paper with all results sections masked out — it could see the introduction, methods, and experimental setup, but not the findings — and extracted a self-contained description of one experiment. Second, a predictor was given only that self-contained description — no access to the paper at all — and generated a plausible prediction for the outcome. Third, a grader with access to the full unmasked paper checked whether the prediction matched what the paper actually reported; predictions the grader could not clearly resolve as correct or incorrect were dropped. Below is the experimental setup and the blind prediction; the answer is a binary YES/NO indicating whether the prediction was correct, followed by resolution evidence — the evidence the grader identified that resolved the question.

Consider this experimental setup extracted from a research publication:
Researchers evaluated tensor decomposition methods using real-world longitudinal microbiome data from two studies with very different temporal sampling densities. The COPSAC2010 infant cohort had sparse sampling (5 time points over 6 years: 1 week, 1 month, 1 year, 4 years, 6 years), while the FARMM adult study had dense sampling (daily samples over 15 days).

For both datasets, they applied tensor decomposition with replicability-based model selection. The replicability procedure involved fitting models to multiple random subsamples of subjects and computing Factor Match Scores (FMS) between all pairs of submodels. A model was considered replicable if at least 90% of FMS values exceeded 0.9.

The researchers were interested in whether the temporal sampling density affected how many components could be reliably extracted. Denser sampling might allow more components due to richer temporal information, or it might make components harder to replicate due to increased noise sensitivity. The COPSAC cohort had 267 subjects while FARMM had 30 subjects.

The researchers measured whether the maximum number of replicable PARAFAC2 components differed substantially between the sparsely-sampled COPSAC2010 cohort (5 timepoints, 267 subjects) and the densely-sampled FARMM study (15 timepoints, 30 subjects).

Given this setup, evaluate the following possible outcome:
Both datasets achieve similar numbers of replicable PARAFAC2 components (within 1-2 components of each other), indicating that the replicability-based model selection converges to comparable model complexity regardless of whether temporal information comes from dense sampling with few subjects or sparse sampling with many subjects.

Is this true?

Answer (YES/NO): NO